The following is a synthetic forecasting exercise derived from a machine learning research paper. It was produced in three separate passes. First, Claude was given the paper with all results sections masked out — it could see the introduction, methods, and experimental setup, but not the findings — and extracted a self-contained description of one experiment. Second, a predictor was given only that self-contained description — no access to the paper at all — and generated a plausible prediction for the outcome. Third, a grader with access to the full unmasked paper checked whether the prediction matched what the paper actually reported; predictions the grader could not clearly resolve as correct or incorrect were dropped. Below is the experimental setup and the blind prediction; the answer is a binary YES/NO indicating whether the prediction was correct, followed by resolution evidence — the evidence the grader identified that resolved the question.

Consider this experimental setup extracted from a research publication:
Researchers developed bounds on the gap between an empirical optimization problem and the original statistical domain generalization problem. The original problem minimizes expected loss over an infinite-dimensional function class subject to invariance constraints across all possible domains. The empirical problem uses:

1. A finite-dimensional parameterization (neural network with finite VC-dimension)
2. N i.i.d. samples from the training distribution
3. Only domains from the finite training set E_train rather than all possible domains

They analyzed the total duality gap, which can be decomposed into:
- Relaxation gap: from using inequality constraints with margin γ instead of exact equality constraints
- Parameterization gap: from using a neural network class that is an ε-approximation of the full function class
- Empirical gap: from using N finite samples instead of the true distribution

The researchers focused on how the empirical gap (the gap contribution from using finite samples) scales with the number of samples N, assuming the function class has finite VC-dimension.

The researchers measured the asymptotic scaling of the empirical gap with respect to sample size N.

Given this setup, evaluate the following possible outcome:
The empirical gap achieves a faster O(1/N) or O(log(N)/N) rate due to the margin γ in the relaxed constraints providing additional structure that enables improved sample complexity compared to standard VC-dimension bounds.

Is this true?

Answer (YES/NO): NO